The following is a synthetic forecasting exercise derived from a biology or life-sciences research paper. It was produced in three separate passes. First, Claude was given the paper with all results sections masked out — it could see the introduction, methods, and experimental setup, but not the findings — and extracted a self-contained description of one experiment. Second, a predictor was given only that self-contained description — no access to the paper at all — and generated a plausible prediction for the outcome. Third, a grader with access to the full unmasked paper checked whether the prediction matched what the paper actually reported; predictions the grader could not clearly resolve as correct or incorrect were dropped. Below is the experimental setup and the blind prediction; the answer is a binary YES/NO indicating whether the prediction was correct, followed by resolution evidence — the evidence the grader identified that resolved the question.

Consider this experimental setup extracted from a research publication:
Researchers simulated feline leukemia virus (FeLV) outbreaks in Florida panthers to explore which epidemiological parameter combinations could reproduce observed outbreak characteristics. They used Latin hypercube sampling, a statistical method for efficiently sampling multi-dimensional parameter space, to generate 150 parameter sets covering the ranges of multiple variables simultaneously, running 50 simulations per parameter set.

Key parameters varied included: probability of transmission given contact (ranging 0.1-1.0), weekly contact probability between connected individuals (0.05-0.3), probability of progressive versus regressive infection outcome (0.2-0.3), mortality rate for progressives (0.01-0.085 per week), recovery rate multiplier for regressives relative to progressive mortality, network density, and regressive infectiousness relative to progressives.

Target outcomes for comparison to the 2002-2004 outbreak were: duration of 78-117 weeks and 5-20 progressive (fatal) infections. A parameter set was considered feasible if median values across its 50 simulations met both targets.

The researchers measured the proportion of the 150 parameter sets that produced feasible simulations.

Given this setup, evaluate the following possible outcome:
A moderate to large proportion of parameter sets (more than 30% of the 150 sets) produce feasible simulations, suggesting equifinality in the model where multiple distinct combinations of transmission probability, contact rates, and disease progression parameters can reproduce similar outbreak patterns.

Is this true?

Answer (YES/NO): NO